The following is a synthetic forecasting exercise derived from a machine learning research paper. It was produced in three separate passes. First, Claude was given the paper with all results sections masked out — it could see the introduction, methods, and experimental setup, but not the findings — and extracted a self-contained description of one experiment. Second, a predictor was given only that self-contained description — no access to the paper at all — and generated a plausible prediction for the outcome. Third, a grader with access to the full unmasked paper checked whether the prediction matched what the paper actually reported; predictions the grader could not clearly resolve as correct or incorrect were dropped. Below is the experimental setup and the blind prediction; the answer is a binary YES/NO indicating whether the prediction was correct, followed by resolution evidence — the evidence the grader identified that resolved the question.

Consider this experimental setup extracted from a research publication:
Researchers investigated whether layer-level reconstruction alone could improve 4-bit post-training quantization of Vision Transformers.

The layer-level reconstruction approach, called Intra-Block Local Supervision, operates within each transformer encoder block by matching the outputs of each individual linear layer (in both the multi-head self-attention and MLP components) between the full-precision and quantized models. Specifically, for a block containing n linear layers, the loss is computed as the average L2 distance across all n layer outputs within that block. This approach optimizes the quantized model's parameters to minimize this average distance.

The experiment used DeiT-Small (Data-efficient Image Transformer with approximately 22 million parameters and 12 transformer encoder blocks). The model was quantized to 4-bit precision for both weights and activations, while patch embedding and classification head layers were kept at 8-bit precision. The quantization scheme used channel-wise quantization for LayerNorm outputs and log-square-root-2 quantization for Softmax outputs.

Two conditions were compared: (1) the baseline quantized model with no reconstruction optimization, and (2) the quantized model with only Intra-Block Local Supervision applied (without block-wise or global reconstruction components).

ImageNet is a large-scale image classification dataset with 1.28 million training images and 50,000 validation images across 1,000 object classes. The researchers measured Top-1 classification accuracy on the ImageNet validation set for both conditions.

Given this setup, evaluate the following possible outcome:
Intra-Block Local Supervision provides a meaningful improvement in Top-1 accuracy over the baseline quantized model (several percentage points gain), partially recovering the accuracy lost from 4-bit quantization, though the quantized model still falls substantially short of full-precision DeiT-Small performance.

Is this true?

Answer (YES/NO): NO